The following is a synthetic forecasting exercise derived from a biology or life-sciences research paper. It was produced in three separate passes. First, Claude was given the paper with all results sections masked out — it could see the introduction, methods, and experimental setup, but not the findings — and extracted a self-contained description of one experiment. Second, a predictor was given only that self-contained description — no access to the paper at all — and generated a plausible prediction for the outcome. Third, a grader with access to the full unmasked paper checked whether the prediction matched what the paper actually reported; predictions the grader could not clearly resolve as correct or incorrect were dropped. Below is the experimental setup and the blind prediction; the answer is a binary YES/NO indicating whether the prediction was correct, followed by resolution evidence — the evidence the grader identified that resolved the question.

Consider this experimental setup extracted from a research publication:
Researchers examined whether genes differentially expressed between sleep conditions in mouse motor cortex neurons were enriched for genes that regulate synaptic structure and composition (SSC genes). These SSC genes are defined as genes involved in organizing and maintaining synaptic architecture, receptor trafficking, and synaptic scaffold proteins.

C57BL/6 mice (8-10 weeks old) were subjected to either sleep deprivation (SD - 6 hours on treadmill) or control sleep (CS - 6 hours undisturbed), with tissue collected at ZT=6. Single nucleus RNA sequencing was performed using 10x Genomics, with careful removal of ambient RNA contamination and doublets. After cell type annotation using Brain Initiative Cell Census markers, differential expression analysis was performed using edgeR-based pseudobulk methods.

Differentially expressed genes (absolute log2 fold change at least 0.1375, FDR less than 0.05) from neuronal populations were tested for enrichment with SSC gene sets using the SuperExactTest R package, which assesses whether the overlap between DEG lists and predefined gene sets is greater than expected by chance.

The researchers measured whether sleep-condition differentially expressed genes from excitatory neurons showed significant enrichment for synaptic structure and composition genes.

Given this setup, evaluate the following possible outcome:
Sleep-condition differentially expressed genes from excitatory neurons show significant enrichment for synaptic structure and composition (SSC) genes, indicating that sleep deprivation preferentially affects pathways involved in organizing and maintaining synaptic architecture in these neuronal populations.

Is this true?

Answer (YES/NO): YES